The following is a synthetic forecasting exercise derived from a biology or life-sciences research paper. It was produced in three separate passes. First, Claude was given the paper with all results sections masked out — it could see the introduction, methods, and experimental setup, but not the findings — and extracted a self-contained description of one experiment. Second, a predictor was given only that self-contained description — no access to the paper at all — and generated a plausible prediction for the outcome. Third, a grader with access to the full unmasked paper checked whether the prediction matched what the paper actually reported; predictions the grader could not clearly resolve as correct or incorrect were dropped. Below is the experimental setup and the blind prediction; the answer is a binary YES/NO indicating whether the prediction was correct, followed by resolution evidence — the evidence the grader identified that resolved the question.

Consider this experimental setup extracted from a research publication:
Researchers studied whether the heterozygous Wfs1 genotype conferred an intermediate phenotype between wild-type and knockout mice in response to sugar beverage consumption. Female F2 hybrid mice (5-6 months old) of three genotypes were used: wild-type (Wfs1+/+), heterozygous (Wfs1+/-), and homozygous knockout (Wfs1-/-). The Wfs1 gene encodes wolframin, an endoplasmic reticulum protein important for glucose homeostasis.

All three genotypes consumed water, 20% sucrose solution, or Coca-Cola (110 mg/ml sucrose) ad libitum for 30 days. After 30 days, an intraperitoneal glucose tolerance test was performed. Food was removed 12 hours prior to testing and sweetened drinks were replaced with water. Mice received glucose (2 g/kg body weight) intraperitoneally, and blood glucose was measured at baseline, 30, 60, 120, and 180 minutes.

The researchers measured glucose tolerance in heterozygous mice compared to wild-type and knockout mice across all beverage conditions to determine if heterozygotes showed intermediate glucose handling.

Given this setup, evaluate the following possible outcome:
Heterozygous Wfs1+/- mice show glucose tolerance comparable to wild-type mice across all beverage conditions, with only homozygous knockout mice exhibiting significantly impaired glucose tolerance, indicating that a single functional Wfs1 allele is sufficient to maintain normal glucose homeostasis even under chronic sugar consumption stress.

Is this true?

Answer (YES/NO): YES